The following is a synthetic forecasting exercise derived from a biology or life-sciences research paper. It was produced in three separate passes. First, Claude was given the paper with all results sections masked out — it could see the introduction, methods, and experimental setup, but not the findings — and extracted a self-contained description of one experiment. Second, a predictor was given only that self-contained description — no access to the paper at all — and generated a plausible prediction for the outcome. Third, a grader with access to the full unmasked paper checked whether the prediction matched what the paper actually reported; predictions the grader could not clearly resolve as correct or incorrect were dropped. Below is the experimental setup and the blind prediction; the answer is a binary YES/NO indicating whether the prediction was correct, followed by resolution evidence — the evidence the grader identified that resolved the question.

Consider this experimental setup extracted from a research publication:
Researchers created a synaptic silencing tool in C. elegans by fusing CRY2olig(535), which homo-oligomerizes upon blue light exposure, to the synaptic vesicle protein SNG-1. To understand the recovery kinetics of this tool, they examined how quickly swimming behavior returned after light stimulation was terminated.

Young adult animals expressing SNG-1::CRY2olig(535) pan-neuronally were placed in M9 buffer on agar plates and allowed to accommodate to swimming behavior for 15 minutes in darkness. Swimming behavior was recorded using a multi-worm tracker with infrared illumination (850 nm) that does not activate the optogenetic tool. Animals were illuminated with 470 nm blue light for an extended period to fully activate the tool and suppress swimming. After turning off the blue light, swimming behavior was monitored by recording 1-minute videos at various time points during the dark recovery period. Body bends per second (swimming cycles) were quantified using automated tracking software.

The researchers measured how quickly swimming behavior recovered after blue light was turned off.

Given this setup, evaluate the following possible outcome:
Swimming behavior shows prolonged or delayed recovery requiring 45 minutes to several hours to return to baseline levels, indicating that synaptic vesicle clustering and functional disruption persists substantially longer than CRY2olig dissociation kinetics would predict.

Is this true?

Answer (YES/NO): NO